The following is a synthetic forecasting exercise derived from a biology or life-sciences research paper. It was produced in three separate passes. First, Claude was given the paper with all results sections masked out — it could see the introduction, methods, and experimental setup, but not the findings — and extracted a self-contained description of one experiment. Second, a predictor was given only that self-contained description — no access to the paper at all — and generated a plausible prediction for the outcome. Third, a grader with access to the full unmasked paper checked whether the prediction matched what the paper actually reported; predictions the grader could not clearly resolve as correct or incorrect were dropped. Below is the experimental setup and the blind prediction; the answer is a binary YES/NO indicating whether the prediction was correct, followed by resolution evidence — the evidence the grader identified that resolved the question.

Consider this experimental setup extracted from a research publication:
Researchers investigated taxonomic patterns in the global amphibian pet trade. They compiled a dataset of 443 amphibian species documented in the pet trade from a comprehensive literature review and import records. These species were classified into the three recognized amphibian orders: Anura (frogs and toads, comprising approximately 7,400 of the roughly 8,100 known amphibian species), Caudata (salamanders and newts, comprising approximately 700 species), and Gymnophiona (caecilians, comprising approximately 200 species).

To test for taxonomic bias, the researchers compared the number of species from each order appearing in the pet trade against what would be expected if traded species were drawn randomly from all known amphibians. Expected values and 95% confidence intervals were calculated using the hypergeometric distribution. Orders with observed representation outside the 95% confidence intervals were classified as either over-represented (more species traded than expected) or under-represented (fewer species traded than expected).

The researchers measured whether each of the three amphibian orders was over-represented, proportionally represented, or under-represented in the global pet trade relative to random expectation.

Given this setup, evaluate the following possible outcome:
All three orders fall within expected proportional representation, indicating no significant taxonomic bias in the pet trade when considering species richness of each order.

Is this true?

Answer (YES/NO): NO